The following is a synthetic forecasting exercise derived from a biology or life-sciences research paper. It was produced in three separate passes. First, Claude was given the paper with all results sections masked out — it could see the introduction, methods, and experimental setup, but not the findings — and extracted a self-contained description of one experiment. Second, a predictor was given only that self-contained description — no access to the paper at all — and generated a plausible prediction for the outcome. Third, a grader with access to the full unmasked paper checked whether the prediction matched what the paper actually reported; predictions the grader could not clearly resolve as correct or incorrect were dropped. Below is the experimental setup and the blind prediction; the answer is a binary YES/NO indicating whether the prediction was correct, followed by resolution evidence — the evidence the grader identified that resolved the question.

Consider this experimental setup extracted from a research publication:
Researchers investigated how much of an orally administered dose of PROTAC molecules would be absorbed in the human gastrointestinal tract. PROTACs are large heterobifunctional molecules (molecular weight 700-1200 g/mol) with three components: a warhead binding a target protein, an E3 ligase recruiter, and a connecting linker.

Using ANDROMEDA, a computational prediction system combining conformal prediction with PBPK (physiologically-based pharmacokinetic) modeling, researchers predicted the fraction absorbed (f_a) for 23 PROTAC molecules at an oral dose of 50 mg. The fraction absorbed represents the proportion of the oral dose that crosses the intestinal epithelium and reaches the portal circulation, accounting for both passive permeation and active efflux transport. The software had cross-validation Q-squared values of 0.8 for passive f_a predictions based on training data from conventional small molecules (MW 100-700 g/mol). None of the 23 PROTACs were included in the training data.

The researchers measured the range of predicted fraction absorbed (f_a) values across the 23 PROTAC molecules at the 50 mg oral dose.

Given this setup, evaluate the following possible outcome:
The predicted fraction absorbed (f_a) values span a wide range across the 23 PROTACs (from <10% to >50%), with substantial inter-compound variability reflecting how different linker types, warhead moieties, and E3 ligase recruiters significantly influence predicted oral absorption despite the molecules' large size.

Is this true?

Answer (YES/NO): NO